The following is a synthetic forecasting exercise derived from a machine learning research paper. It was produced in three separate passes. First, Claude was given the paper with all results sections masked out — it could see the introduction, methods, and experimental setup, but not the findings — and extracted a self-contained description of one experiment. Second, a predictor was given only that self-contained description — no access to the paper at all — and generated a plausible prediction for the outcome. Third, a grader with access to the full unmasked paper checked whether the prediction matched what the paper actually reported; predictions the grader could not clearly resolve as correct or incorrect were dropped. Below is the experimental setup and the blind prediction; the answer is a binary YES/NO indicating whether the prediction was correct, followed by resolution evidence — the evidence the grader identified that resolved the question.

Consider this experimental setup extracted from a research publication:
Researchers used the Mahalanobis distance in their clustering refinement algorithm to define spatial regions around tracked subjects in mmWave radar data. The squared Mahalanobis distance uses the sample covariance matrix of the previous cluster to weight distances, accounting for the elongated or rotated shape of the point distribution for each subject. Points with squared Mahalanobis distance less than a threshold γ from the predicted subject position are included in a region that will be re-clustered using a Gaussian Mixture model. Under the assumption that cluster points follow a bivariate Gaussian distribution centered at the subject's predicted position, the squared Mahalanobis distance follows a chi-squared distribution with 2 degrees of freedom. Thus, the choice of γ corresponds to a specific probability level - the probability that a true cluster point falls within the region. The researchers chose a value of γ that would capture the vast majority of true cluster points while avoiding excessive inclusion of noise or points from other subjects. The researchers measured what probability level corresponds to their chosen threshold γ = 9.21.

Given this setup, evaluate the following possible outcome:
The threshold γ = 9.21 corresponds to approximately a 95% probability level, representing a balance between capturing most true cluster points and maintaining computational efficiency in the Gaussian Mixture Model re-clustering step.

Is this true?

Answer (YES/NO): NO